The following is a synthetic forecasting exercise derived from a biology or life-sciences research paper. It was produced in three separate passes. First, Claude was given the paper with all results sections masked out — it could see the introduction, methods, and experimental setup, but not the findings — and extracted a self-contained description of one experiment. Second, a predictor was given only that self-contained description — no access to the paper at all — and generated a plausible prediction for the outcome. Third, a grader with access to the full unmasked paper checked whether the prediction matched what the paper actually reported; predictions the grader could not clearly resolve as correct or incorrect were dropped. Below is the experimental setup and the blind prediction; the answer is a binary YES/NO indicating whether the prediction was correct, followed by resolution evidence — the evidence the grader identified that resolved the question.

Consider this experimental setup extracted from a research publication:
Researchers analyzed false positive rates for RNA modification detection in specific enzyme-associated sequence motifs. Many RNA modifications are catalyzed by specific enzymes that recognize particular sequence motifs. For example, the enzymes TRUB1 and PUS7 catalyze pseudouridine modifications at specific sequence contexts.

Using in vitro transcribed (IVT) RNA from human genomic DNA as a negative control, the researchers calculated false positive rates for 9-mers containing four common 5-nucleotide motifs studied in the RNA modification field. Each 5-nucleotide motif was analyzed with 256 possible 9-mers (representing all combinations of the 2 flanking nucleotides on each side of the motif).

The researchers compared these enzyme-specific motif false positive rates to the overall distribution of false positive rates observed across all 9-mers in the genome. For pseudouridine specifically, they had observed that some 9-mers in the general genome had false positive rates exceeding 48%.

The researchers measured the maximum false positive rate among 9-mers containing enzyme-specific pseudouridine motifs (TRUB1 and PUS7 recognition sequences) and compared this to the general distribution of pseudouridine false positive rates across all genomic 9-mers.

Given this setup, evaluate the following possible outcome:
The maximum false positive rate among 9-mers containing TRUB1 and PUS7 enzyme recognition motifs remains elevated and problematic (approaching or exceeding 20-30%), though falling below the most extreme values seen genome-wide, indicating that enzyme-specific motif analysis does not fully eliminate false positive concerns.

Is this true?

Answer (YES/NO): NO